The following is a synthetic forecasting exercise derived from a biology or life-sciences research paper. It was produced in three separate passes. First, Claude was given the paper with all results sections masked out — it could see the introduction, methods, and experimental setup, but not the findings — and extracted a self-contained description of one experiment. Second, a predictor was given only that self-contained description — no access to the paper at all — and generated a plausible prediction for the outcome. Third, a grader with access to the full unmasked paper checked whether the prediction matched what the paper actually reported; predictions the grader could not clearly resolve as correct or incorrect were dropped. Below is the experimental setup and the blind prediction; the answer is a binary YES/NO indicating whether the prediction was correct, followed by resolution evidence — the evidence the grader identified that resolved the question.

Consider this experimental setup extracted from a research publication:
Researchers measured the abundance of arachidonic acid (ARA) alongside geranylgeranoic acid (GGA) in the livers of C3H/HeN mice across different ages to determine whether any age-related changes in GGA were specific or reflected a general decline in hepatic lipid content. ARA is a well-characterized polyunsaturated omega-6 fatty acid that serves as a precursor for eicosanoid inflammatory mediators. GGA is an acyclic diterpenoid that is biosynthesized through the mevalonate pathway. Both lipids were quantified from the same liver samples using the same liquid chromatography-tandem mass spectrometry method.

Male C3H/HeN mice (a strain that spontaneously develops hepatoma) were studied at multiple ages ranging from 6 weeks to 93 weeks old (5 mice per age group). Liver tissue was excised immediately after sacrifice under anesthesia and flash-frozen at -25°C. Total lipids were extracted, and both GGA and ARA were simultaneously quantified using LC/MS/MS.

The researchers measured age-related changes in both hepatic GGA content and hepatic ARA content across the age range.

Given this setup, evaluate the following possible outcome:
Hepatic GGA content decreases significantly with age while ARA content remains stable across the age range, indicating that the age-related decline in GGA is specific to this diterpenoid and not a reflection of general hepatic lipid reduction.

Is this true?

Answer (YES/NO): NO